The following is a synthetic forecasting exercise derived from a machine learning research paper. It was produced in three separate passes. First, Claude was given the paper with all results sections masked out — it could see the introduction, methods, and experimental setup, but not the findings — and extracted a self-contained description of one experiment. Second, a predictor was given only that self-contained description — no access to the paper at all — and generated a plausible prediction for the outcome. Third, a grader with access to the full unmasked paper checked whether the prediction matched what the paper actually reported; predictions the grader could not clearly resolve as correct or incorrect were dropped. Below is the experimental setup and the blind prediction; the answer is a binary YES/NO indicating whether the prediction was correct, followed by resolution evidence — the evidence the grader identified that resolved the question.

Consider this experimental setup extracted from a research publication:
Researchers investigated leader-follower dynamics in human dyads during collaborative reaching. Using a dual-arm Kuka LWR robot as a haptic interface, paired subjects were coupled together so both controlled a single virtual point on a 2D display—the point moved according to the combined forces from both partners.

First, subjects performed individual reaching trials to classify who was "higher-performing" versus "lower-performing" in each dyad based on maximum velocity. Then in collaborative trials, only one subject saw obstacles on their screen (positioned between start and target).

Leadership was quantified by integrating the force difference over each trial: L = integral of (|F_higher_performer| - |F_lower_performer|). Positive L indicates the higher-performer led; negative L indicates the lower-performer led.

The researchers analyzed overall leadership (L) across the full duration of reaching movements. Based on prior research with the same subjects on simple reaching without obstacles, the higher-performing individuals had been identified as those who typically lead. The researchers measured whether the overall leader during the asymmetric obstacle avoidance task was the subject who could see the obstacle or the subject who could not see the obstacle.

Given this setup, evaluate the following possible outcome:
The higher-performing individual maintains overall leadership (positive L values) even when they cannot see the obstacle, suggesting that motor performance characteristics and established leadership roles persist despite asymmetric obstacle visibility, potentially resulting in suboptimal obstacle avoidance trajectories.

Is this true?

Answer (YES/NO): YES